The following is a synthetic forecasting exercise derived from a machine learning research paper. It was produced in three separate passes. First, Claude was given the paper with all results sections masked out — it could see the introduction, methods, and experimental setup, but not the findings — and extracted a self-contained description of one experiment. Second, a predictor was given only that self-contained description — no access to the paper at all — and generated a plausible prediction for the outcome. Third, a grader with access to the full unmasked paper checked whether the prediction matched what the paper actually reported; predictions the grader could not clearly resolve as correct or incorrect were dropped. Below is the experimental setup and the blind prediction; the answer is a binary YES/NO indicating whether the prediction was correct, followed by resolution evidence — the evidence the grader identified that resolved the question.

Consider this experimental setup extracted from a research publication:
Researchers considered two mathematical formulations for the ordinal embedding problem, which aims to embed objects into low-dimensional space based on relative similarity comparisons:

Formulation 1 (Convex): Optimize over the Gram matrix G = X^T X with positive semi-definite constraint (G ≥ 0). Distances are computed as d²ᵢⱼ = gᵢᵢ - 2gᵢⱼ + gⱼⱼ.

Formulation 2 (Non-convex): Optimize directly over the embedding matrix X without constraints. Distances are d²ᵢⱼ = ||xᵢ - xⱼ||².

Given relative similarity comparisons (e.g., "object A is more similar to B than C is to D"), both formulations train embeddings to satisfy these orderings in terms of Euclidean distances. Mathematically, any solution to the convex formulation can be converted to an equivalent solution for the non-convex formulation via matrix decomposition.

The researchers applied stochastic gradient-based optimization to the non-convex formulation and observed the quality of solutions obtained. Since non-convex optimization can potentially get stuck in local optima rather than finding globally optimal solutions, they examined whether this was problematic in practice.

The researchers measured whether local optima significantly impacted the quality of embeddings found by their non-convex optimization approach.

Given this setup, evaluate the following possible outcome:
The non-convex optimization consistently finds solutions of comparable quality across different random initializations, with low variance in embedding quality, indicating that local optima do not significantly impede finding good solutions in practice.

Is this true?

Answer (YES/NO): YES